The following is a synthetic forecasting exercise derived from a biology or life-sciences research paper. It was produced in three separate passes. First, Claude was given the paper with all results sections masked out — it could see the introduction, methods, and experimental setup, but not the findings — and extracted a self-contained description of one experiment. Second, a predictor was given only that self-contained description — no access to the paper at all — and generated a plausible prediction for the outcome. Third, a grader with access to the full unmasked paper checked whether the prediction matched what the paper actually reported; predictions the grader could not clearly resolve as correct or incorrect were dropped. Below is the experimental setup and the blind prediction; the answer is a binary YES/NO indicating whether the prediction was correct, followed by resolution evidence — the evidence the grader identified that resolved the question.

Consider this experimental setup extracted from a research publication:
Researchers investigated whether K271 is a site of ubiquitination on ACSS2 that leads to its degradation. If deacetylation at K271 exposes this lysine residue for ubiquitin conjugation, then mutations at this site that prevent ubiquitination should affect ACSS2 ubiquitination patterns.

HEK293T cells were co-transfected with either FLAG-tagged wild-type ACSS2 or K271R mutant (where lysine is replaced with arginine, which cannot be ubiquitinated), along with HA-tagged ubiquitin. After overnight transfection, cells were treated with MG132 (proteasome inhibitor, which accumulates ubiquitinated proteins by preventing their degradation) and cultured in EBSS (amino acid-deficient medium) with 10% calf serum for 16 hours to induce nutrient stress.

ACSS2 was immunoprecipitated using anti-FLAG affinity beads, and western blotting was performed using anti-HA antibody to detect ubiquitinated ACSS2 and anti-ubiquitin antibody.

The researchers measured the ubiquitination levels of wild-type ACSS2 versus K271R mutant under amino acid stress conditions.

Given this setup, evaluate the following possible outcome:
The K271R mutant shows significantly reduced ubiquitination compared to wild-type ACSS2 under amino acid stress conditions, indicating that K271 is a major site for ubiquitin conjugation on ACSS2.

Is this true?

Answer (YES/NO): YES